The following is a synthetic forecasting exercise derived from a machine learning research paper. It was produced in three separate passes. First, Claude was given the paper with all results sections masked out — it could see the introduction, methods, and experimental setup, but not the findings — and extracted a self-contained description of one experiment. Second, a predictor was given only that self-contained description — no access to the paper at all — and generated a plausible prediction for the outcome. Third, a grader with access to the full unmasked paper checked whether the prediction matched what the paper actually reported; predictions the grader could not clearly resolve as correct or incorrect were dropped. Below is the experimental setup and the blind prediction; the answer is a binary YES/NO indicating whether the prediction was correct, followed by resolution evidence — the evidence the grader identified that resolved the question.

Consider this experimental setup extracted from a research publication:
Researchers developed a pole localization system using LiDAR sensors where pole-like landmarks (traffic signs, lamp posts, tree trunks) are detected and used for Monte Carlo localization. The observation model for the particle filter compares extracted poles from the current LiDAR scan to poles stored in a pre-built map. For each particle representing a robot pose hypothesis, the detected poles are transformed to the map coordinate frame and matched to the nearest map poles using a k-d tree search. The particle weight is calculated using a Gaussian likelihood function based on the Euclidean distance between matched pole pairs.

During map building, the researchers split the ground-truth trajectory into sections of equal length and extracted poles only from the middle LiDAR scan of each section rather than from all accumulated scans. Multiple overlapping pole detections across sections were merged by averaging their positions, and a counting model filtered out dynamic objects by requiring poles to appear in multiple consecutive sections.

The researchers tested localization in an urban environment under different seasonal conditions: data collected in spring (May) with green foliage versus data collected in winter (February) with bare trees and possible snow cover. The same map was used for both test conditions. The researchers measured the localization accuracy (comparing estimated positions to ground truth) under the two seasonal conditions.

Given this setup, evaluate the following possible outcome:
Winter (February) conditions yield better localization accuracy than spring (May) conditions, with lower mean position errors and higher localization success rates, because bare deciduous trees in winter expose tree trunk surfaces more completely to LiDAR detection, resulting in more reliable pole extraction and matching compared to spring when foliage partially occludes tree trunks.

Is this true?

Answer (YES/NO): NO